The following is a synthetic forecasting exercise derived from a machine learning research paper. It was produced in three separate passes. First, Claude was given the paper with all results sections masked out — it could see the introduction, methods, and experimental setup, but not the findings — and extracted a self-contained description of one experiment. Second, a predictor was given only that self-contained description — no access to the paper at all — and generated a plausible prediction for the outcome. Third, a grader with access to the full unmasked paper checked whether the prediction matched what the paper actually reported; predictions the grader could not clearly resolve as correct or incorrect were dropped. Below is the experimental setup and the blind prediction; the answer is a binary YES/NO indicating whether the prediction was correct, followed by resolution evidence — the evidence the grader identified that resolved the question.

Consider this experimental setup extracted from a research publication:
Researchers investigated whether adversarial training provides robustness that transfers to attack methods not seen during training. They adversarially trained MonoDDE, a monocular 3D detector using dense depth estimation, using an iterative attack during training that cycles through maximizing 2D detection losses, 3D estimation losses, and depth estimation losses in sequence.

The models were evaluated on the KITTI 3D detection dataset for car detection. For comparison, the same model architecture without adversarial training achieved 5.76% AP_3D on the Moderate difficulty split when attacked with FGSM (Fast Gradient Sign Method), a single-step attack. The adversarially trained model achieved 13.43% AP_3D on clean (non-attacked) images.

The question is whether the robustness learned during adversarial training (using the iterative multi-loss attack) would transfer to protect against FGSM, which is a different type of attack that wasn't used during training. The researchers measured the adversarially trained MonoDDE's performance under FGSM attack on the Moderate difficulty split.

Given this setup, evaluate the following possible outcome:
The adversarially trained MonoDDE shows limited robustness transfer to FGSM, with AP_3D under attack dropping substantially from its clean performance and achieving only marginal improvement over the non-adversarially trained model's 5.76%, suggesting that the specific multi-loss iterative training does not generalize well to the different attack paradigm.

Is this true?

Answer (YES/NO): NO